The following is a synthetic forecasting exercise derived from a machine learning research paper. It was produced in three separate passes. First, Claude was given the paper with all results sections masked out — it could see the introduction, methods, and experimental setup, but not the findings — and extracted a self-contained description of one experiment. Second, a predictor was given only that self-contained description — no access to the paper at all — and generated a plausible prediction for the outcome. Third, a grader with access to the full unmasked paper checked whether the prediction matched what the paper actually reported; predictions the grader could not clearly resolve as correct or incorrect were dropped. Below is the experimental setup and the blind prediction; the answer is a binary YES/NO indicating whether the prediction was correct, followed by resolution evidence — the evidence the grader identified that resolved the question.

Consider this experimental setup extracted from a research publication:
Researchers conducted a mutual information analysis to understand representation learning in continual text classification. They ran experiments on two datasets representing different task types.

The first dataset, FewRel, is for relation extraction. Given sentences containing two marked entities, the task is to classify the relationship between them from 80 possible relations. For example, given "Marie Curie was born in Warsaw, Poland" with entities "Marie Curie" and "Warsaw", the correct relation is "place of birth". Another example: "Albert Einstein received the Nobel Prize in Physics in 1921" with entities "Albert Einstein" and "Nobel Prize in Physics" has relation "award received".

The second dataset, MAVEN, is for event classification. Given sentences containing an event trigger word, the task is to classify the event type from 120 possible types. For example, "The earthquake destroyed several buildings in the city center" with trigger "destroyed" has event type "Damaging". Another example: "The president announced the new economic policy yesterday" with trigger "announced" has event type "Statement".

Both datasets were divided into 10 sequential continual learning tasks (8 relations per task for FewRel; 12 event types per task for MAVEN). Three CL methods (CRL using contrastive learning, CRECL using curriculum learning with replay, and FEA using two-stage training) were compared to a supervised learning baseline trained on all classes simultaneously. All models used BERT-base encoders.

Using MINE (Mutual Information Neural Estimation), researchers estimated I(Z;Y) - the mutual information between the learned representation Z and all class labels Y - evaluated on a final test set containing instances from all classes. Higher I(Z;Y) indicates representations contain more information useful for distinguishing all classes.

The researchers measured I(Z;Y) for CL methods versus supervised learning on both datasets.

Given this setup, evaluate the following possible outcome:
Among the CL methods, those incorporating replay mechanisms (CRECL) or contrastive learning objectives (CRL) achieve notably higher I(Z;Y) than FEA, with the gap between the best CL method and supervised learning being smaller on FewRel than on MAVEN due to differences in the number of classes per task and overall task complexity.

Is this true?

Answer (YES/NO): NO